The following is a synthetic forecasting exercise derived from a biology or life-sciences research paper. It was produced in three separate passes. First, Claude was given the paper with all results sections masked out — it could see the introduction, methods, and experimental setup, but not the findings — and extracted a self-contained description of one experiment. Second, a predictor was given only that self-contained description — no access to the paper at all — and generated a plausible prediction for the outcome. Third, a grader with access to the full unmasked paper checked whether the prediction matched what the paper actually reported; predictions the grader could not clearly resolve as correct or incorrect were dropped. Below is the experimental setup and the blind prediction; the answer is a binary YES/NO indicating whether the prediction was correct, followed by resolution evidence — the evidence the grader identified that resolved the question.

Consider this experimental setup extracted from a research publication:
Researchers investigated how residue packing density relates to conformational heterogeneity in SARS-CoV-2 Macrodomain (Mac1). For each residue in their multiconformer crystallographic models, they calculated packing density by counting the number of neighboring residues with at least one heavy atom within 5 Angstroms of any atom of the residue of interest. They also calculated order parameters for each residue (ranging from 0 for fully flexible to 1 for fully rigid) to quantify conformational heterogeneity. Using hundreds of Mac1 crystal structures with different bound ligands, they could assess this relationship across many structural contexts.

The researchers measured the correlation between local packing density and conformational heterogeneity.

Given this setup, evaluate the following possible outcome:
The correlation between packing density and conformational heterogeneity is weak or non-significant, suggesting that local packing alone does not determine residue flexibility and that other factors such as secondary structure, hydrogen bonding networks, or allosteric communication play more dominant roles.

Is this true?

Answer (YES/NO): NO